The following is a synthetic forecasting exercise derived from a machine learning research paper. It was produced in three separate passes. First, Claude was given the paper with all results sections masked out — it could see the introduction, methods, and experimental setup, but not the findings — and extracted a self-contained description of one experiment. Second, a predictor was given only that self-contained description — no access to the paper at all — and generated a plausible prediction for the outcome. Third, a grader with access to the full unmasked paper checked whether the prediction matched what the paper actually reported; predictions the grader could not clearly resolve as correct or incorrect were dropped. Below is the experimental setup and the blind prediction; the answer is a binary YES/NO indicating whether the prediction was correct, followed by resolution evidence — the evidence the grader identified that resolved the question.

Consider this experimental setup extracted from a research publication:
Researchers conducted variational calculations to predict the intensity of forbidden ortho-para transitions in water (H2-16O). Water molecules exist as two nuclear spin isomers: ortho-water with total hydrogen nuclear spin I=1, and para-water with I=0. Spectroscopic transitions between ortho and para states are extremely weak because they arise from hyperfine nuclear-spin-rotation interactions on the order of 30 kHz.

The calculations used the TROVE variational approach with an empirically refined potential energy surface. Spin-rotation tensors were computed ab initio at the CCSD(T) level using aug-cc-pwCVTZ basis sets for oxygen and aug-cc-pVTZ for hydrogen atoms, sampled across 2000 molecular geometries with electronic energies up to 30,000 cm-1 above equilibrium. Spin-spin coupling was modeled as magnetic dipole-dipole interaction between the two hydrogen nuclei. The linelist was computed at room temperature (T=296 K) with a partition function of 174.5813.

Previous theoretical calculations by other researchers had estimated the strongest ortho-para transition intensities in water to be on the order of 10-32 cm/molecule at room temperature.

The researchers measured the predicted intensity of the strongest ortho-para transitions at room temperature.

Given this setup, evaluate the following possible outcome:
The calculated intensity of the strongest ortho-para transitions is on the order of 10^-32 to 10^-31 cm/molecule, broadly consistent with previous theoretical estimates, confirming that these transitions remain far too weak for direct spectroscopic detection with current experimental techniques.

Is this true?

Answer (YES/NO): NO